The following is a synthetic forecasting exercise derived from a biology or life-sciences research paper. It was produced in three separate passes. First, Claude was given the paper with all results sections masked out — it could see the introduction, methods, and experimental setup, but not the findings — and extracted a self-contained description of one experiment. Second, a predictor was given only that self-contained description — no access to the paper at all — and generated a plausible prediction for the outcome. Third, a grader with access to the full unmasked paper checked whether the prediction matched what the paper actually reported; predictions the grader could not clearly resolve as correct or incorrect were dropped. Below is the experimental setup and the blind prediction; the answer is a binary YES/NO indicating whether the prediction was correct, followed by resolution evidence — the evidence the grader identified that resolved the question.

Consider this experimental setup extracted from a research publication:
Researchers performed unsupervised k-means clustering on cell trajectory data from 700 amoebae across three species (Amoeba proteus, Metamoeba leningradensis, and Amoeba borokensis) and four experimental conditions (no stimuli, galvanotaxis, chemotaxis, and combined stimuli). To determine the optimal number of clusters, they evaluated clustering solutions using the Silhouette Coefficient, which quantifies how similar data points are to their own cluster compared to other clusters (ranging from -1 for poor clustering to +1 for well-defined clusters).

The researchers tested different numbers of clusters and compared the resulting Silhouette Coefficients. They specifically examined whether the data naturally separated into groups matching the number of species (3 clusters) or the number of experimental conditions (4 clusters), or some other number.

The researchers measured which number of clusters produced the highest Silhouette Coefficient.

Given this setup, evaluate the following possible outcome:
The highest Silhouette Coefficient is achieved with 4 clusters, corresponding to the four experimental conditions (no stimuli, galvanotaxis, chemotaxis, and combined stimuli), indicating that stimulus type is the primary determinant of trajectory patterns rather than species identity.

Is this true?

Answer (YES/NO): NO